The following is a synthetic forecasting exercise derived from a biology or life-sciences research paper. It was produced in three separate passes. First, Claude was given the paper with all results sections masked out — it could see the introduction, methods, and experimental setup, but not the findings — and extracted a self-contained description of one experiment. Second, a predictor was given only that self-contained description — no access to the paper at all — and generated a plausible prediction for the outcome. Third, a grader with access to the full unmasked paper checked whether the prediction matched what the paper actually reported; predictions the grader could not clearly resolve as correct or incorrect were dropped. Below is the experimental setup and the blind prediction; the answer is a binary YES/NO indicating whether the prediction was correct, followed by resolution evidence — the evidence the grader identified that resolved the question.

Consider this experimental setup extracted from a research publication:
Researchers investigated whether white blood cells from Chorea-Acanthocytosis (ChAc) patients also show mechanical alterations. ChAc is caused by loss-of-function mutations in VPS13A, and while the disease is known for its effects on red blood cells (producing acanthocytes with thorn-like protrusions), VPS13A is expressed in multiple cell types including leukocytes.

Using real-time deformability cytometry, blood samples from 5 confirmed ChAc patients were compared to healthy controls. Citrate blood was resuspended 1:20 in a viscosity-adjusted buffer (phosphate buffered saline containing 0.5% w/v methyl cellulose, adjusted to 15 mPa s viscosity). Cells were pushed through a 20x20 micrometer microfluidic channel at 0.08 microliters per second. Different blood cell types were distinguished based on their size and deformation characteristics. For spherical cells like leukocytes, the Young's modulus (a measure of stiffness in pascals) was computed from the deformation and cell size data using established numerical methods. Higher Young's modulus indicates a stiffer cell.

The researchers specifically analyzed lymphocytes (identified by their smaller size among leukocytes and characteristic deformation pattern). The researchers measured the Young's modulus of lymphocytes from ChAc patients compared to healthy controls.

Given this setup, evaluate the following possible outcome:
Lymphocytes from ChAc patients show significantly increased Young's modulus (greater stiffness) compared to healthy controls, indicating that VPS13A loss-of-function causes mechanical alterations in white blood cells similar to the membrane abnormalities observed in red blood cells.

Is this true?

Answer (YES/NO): YES